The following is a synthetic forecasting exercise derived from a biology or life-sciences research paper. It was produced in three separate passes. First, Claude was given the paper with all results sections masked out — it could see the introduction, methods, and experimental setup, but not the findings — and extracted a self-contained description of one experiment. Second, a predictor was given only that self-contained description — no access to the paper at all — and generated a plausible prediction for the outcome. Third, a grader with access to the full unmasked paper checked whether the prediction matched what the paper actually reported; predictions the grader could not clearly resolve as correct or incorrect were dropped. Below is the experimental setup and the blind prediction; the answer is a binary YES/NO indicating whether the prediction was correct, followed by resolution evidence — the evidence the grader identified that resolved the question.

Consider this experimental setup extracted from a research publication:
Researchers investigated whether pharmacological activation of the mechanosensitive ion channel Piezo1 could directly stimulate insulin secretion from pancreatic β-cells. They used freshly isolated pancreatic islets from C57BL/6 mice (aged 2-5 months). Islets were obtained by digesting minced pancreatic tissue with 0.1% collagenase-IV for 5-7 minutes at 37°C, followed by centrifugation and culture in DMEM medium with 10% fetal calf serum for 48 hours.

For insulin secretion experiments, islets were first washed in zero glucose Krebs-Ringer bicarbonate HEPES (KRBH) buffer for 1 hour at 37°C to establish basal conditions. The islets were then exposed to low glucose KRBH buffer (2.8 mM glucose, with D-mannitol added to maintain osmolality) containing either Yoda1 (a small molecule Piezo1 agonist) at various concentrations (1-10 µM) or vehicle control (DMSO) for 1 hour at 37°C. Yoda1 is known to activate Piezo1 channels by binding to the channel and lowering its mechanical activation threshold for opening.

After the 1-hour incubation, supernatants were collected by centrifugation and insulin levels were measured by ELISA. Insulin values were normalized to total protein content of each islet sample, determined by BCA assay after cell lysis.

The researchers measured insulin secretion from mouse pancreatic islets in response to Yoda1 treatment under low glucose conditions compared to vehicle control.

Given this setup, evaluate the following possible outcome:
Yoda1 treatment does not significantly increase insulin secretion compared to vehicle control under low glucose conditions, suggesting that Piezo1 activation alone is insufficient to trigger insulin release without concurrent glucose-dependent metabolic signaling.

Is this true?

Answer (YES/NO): NO